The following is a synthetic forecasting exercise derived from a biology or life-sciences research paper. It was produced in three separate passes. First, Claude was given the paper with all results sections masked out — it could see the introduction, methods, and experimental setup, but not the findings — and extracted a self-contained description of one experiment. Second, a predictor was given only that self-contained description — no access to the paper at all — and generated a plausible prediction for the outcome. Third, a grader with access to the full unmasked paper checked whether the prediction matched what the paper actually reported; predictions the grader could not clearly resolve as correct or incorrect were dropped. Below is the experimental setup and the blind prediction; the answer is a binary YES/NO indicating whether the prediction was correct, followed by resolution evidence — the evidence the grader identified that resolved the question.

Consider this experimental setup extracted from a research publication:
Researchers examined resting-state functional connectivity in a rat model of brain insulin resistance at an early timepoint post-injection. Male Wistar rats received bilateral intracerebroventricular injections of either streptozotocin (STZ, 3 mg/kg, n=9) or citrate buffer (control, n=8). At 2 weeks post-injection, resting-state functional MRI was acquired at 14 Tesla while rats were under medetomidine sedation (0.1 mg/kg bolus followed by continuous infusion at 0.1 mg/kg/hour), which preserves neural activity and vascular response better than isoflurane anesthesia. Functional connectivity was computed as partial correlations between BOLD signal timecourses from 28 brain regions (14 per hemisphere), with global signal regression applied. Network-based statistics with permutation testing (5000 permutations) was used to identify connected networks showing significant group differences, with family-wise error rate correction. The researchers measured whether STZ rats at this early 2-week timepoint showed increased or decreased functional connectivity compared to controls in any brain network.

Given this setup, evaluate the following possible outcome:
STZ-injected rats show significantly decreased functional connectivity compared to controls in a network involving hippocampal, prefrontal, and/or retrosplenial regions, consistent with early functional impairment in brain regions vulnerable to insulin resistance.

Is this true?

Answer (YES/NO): NO